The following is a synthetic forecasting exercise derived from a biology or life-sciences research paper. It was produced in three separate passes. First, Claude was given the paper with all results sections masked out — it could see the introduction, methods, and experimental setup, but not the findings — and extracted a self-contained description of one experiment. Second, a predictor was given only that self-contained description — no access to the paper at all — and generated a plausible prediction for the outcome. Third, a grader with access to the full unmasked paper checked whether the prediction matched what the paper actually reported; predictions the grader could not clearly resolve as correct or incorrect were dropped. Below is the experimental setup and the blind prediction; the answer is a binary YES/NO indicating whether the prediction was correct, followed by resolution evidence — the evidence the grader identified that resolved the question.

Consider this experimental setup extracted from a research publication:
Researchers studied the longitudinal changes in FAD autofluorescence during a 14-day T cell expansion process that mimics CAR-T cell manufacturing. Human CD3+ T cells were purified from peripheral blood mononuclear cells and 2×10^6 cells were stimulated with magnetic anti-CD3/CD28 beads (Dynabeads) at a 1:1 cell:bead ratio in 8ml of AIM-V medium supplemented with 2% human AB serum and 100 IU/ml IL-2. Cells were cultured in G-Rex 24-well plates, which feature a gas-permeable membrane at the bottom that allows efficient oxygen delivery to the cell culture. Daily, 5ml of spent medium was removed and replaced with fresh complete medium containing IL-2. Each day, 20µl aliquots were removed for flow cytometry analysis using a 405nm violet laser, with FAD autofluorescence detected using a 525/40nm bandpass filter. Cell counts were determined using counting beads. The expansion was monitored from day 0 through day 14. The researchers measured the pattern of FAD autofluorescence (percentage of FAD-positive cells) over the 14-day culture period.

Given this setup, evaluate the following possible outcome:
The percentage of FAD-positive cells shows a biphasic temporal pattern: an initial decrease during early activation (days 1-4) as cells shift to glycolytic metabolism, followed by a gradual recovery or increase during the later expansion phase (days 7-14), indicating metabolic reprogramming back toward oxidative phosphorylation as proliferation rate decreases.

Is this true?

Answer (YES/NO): NO